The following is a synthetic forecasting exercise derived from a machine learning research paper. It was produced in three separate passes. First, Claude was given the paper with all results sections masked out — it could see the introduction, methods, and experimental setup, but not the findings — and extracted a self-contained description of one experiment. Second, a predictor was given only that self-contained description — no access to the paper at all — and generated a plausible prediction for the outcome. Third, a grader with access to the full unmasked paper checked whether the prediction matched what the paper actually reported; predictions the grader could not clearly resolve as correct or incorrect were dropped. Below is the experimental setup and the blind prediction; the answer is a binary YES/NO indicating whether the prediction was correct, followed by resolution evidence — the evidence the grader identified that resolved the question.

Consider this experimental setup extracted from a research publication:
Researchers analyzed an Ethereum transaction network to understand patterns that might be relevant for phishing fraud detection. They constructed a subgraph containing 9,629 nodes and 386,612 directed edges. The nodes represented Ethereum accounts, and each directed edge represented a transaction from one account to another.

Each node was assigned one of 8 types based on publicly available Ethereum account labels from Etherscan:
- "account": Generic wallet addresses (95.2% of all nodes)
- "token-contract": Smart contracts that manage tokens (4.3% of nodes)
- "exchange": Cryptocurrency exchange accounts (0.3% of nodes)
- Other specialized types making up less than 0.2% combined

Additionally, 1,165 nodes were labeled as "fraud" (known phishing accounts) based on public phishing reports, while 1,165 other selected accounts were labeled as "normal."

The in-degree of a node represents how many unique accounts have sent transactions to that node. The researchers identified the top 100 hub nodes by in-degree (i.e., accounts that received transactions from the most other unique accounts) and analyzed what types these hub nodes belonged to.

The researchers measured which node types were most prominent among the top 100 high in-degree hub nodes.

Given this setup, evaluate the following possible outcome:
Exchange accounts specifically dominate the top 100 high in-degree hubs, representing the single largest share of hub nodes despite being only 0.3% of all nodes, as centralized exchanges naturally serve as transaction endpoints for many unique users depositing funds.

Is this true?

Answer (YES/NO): NO